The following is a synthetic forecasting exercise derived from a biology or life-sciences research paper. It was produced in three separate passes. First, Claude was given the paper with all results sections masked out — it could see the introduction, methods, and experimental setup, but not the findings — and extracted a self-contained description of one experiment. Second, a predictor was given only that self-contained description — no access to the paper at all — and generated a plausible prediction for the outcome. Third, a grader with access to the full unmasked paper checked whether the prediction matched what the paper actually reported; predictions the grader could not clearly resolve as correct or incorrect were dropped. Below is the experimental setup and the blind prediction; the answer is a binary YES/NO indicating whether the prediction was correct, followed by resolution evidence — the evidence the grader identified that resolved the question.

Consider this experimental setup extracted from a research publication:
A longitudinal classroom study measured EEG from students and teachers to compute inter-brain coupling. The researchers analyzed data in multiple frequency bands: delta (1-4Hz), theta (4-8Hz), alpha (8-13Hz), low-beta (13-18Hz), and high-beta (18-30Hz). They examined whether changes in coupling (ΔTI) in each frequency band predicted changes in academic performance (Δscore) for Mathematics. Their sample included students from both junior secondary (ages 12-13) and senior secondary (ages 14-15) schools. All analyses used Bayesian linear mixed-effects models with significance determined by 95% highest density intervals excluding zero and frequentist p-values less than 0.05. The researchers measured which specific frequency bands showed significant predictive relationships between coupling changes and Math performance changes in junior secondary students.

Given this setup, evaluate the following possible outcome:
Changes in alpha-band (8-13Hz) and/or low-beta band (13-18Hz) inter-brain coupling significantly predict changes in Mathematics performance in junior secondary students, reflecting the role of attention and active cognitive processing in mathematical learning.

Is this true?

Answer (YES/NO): NO